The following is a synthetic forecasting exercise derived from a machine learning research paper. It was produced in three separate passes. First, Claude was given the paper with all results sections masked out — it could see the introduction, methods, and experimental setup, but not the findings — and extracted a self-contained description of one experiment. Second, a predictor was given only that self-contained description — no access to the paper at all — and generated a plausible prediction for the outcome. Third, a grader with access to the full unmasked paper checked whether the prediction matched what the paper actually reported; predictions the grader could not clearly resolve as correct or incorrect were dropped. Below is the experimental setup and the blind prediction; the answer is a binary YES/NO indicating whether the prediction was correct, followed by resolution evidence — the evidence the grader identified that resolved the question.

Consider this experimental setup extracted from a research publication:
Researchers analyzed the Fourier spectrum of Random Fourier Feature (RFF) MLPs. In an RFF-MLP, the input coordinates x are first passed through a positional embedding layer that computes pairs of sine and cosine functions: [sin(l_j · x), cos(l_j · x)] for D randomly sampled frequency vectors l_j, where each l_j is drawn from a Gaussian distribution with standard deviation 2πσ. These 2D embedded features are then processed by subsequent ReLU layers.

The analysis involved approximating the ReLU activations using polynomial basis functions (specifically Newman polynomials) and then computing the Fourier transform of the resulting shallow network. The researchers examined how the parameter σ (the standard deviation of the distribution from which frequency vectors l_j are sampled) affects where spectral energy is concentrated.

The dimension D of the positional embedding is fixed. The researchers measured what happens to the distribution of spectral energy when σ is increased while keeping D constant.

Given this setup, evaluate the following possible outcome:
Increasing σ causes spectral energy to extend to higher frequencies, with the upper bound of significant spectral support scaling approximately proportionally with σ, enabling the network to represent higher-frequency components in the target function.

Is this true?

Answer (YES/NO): YES